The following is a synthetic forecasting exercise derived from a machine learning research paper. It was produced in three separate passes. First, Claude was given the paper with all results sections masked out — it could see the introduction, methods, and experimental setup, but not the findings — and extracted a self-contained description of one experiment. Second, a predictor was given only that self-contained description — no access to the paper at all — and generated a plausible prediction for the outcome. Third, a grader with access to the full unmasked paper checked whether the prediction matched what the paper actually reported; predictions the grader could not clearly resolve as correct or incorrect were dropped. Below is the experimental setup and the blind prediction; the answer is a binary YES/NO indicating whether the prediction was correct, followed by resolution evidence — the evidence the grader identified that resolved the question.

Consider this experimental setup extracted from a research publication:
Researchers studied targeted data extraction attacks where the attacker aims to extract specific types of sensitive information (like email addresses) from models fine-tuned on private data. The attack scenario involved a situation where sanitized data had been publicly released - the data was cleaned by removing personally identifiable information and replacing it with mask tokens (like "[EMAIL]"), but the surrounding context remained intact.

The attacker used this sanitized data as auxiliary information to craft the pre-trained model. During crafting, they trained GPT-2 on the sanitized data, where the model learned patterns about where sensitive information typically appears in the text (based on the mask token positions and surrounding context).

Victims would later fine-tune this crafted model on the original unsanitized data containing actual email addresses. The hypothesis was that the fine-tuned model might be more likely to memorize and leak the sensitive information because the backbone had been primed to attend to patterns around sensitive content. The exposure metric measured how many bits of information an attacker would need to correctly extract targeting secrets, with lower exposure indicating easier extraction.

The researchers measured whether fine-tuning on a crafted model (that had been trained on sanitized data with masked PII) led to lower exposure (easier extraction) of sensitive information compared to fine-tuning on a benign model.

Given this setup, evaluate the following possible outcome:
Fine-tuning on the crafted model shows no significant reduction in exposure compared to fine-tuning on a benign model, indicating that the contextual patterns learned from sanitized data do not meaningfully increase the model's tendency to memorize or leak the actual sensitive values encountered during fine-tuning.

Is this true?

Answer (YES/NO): NO